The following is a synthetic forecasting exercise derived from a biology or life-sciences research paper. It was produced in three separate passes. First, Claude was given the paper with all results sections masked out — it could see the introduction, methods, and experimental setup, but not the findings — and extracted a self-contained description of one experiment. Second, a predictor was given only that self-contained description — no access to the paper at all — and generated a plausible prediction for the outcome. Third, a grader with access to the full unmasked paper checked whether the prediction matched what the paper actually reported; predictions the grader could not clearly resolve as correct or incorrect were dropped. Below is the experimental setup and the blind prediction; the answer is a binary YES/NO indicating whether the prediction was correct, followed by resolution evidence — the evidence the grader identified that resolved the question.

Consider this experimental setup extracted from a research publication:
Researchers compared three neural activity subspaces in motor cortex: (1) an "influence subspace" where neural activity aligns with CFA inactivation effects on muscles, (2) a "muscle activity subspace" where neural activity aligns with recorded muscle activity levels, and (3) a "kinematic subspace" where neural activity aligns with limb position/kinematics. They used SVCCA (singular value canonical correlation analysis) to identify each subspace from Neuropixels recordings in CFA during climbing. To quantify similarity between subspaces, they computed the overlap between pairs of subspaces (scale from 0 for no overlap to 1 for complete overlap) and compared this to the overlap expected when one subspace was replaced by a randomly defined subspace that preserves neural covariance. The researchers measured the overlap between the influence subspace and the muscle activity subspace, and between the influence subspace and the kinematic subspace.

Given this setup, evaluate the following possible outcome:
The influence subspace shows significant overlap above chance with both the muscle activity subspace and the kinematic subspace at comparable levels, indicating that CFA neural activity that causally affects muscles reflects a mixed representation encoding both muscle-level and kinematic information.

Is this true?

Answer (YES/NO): NO